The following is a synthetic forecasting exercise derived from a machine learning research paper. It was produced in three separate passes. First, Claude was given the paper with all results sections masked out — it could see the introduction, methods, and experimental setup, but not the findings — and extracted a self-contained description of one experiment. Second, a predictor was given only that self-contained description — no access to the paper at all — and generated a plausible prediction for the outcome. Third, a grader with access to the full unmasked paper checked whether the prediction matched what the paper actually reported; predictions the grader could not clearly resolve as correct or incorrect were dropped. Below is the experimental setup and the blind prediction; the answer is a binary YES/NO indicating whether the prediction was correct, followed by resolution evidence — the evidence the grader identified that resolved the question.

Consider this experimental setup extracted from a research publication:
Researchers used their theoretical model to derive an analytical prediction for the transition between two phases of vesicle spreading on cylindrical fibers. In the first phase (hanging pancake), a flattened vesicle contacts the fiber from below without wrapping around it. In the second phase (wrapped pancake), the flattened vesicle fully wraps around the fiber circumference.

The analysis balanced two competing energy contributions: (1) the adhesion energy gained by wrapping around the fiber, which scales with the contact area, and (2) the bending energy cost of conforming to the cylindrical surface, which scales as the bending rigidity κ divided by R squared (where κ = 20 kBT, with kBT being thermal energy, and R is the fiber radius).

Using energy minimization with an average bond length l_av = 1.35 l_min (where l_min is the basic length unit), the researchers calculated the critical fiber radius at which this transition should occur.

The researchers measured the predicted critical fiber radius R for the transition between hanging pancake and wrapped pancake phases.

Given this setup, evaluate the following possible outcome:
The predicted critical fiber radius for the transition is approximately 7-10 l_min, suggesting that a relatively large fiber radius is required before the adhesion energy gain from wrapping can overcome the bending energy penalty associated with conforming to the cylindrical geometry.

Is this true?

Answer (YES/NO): NO